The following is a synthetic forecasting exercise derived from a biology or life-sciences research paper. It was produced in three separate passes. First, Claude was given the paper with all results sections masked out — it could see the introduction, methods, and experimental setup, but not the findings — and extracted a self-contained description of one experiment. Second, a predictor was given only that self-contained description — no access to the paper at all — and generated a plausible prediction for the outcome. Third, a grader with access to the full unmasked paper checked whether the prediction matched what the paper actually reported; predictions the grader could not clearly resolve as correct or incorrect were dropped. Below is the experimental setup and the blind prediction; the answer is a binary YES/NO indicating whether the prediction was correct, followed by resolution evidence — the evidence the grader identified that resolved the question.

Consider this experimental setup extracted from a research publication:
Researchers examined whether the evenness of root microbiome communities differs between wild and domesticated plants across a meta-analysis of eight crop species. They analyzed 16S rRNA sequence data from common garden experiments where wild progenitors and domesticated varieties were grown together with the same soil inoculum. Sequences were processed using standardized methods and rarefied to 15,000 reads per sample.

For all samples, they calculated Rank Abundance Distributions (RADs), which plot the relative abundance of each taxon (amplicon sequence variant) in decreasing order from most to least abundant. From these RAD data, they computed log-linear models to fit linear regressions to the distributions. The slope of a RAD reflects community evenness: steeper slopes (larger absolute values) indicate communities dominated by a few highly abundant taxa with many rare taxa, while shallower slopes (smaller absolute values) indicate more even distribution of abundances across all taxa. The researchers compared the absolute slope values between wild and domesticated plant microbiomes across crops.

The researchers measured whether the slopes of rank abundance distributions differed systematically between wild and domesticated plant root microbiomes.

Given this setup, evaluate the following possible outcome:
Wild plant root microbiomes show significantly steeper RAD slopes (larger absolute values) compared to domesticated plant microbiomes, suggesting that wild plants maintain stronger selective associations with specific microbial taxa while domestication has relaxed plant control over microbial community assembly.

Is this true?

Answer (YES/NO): NO